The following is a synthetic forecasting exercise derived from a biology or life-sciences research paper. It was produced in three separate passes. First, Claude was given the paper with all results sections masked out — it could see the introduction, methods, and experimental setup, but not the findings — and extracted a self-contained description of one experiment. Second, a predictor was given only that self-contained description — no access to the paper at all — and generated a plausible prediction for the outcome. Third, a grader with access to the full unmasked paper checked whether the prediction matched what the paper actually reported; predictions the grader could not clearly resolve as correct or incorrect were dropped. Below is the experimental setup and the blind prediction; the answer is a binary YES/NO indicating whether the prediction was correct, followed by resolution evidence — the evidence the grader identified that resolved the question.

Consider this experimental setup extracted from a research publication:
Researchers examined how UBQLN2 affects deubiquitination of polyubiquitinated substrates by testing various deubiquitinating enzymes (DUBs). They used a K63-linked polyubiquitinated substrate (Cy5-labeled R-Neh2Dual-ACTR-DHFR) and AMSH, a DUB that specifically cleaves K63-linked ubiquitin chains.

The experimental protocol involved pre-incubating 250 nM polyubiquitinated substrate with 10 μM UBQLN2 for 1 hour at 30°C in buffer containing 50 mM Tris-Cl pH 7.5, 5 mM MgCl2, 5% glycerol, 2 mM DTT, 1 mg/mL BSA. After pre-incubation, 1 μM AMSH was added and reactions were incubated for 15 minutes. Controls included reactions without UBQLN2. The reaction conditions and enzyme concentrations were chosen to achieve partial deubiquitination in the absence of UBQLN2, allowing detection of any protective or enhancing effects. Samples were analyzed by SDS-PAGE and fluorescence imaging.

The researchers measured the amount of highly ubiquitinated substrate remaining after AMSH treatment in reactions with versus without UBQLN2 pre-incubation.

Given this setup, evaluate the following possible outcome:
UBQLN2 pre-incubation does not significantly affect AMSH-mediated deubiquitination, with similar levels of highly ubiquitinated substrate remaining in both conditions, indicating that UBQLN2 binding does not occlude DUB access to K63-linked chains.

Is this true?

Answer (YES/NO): NO